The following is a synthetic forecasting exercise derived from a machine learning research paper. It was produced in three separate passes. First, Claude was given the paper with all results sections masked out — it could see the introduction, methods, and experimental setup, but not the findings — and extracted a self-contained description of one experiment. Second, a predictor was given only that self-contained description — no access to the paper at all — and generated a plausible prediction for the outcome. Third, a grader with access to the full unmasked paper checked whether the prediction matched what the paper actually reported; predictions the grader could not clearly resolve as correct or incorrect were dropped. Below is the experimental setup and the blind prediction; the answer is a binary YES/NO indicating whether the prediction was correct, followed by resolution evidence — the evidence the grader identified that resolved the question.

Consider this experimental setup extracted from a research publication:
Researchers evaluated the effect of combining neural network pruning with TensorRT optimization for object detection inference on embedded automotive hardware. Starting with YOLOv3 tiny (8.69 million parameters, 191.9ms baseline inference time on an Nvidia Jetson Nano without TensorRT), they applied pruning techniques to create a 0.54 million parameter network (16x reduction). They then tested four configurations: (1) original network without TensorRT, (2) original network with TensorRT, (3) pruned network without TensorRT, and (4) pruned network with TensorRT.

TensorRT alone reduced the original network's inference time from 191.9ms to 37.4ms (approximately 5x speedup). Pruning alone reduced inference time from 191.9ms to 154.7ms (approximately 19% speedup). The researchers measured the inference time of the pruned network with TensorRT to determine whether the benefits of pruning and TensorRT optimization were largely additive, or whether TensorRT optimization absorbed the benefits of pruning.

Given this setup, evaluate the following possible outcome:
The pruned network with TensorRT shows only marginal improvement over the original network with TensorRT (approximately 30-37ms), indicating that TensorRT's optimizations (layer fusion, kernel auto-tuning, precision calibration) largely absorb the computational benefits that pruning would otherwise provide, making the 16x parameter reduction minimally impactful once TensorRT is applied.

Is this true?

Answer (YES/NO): NO